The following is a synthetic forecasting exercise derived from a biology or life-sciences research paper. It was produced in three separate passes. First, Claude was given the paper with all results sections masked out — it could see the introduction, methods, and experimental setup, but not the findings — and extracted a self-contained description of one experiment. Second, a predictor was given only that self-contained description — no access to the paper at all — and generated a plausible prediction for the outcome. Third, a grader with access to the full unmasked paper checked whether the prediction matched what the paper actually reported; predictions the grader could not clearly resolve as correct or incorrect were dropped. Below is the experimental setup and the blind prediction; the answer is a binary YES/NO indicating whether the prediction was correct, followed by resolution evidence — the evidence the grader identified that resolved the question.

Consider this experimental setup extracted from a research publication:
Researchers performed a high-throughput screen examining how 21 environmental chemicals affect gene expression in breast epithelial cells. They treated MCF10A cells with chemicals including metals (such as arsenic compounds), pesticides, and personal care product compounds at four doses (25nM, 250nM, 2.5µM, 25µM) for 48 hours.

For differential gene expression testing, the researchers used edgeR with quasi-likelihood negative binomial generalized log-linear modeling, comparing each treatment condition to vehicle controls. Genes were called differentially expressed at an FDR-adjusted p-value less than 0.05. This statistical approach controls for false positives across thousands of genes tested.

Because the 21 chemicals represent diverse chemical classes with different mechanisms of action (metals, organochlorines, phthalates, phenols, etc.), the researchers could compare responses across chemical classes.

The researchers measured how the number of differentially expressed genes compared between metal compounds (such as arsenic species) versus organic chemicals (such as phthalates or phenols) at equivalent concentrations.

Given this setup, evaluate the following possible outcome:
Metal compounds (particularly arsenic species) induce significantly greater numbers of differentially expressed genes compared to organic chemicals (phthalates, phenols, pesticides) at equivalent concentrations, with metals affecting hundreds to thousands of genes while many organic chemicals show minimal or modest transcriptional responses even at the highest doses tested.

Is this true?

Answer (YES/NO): NO